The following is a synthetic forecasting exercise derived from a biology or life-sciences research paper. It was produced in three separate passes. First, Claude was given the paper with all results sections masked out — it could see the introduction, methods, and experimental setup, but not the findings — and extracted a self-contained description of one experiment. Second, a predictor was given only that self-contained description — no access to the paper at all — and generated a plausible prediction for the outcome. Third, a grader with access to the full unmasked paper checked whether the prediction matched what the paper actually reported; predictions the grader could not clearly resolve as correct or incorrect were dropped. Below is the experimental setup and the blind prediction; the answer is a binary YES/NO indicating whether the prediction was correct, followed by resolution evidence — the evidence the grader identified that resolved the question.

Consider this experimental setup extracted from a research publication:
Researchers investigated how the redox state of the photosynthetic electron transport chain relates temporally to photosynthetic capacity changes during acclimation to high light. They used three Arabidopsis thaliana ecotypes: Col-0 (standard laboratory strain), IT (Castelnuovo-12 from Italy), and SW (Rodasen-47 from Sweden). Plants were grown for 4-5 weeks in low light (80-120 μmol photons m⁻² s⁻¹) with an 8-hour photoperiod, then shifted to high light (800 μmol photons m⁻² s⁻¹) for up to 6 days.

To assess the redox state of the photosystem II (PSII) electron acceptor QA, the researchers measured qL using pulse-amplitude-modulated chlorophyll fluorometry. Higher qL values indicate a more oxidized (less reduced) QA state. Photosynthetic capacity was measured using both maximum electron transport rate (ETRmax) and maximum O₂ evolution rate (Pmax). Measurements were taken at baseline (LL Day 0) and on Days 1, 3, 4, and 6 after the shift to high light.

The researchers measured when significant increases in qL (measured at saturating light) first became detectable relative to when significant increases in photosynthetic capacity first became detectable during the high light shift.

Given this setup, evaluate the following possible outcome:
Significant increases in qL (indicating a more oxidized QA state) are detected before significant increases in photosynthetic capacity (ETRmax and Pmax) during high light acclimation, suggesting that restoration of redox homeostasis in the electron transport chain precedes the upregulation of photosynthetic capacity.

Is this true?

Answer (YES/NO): YES